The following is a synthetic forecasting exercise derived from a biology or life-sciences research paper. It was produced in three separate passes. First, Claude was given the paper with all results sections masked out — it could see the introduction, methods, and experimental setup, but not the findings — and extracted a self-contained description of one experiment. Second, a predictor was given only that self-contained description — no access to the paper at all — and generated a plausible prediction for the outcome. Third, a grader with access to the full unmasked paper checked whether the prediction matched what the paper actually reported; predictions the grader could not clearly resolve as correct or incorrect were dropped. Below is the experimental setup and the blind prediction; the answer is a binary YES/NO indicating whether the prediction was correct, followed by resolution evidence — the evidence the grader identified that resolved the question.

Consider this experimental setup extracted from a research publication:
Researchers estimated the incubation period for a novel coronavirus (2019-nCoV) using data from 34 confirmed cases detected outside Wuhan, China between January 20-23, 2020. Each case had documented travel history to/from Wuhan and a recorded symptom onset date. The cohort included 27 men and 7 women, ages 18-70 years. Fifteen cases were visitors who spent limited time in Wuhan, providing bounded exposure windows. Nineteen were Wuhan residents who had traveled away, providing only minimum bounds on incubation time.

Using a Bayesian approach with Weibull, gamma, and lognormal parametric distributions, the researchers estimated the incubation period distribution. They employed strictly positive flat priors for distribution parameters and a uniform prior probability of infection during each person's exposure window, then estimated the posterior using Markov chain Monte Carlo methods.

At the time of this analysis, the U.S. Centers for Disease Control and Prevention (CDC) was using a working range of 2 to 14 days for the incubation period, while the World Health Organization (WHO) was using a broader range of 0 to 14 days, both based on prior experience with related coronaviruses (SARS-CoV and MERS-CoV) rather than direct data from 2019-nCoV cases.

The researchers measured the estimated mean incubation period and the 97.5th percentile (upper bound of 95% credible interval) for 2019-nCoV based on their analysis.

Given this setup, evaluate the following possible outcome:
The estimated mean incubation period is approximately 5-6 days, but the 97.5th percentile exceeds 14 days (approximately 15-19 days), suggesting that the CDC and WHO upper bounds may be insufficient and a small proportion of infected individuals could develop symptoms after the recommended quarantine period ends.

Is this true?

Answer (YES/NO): NO